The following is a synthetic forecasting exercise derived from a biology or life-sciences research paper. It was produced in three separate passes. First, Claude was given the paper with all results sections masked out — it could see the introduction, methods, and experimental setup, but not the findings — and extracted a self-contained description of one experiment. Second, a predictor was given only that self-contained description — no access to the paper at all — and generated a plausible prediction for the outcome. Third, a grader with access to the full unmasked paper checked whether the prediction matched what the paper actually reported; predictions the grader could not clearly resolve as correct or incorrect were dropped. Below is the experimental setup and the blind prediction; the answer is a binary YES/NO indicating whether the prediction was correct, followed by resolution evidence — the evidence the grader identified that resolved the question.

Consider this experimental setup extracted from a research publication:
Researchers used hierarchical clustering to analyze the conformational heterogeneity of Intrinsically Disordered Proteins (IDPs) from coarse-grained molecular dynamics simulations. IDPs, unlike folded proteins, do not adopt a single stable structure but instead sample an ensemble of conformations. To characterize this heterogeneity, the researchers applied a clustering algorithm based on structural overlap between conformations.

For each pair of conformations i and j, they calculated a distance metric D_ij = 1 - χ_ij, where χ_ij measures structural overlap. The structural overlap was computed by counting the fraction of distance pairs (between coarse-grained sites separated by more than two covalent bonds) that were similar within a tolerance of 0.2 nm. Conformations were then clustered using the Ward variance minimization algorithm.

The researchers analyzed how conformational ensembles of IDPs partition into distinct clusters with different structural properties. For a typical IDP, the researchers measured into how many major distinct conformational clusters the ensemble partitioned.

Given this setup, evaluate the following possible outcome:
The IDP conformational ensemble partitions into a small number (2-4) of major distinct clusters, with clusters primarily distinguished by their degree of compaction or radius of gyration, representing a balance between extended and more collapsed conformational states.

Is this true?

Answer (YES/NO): YES